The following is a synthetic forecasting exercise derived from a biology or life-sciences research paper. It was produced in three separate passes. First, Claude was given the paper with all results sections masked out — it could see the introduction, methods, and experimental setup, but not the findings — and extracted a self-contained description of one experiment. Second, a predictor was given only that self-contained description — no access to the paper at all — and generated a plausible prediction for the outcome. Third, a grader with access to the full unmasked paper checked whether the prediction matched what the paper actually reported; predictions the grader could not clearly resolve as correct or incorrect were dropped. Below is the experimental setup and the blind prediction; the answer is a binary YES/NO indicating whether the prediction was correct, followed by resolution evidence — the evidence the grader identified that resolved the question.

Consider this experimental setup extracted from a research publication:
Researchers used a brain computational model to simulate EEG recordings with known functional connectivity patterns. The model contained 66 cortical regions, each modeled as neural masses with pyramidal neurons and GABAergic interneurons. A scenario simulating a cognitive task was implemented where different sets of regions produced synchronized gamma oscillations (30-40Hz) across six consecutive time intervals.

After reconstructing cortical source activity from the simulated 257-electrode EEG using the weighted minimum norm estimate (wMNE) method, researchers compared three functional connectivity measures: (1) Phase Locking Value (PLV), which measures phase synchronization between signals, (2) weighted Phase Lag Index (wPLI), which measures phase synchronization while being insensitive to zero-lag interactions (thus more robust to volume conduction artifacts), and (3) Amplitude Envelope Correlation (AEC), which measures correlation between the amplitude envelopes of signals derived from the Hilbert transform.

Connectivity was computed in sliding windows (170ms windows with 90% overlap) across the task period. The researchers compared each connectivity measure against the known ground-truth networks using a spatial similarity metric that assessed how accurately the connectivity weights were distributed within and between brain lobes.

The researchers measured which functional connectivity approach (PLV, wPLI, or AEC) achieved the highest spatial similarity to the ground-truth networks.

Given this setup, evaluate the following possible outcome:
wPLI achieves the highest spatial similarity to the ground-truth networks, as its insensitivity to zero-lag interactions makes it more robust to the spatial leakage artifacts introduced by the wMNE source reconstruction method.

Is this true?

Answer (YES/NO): NO